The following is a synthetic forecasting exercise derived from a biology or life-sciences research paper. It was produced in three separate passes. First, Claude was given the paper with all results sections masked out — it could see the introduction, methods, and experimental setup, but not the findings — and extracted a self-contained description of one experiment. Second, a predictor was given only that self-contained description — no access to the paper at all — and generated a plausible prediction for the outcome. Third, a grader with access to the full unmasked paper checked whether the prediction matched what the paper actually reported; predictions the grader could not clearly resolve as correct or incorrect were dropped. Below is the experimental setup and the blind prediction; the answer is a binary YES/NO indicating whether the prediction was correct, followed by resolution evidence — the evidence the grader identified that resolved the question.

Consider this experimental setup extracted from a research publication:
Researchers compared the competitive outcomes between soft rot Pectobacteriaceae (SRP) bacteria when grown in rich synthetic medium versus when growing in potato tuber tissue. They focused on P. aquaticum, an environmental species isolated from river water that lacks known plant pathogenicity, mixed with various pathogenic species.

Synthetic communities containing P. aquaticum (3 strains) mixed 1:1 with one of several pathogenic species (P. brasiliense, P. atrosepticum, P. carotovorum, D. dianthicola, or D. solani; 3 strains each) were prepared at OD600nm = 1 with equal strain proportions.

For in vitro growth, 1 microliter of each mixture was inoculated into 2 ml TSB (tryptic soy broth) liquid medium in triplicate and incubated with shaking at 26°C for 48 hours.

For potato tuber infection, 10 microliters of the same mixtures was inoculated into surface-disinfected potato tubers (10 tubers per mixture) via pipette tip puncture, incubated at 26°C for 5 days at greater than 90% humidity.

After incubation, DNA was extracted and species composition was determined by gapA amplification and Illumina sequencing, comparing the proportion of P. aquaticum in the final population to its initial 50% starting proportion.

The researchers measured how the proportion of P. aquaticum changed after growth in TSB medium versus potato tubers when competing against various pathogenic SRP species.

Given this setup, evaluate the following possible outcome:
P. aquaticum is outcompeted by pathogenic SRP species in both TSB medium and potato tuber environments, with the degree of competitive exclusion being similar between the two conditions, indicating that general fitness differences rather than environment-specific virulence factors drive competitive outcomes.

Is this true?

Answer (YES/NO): NO